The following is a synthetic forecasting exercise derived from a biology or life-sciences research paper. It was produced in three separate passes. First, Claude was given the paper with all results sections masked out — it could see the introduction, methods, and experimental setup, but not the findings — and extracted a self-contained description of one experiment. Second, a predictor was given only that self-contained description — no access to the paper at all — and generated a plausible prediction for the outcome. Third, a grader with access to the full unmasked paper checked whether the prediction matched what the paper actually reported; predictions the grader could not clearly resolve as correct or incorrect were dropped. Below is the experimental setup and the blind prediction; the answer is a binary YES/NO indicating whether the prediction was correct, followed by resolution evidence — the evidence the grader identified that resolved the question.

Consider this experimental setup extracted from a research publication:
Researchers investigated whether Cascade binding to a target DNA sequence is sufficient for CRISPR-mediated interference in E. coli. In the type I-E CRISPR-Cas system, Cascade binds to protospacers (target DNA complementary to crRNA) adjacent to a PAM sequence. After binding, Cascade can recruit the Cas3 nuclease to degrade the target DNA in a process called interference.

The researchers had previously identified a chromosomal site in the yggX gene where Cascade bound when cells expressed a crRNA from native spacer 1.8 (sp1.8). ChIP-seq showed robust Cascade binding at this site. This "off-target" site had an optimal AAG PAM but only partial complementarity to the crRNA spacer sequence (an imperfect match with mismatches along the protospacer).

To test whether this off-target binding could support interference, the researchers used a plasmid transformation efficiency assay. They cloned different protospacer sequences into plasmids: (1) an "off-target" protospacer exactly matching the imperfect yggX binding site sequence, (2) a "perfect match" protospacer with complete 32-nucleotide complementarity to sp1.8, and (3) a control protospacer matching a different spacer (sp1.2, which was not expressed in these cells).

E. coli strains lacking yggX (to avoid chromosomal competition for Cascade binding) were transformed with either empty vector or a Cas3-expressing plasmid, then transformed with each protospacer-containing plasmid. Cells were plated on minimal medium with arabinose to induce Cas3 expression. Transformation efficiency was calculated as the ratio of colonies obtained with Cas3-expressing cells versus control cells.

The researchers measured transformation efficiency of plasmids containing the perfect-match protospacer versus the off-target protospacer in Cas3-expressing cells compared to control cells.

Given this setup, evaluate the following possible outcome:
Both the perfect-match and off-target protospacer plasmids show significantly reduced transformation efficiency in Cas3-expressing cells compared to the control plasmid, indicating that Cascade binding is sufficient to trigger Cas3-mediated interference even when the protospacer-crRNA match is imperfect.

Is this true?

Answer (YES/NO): NO